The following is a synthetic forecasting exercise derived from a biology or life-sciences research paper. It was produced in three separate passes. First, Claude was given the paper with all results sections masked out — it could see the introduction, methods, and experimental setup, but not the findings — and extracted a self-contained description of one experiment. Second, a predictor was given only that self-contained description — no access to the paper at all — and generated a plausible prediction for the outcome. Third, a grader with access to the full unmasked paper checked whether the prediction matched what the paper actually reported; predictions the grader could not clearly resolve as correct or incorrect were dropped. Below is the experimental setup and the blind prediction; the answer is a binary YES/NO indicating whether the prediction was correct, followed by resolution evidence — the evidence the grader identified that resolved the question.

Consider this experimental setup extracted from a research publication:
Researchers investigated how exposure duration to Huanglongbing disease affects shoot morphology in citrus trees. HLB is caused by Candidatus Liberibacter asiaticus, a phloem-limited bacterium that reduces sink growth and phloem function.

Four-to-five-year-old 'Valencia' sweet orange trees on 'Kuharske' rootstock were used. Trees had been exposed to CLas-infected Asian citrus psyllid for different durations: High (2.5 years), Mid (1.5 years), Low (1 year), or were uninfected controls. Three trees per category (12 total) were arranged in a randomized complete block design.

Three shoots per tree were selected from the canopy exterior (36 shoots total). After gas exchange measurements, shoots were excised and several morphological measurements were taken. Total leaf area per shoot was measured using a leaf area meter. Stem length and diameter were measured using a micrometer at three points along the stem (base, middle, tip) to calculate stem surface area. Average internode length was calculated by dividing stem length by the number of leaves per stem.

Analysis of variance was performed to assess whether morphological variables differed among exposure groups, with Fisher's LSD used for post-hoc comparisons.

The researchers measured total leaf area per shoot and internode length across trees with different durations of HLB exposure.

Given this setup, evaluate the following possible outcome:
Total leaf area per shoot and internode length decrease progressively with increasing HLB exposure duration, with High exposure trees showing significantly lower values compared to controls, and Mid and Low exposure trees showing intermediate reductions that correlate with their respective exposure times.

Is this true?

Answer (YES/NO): NO